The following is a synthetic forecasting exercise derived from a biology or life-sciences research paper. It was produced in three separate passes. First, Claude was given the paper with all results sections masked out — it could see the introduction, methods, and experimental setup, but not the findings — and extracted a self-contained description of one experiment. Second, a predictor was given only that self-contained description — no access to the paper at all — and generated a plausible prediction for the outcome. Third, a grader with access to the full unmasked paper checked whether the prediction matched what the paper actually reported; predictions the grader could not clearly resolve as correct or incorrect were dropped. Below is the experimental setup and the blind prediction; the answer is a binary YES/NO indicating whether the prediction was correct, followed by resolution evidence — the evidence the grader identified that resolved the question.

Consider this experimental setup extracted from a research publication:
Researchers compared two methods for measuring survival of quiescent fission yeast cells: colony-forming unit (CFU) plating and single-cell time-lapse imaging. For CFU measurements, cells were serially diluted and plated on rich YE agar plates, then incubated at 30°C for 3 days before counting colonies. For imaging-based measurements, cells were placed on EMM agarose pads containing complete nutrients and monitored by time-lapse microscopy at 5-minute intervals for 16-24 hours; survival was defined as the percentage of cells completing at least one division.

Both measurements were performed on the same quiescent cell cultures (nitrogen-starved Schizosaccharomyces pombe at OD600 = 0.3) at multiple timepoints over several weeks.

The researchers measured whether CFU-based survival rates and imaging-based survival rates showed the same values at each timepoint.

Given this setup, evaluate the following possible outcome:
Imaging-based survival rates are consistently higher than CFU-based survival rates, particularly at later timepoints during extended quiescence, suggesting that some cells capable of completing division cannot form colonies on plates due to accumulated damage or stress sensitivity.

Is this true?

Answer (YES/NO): NO